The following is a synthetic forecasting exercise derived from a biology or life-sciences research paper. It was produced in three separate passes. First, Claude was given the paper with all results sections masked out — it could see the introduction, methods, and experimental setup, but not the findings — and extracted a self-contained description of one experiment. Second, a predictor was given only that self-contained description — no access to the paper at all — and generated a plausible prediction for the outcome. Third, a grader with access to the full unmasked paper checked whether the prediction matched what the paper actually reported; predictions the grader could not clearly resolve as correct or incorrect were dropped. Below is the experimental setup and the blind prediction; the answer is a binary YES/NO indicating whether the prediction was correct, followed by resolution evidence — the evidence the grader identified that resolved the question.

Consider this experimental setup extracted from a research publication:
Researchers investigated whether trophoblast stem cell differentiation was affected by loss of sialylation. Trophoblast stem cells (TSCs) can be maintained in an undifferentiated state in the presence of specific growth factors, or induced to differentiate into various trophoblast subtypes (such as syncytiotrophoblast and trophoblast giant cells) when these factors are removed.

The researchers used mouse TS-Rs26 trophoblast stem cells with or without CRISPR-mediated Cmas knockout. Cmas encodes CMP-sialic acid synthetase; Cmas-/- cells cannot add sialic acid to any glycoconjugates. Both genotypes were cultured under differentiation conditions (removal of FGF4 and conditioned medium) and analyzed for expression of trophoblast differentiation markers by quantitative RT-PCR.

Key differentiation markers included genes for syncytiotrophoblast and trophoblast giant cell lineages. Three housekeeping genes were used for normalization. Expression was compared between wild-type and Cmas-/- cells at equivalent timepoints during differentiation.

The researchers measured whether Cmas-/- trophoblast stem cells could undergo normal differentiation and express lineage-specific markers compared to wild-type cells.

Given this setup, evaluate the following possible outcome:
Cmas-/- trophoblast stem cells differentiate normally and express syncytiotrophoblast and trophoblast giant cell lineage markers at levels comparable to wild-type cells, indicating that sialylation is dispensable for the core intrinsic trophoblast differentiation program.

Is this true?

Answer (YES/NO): YES